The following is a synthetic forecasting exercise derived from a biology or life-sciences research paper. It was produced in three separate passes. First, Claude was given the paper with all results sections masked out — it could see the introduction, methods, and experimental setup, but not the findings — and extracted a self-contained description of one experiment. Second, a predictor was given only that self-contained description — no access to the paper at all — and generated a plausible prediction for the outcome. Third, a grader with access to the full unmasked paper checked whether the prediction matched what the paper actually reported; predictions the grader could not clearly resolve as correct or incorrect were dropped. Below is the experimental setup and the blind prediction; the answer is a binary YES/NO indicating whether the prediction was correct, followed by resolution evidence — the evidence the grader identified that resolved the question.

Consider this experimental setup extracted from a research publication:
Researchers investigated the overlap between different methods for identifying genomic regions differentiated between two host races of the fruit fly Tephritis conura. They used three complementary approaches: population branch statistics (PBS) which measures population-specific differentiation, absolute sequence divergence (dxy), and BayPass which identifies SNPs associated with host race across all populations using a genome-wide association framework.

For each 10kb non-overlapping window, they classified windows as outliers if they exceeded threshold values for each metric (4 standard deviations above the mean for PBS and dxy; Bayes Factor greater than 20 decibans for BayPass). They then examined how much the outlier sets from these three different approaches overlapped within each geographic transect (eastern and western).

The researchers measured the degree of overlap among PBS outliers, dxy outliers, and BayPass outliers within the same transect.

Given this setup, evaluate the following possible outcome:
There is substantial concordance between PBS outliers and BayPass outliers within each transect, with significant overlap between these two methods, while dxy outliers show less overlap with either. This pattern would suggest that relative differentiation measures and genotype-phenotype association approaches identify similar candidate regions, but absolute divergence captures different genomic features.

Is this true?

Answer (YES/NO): NO